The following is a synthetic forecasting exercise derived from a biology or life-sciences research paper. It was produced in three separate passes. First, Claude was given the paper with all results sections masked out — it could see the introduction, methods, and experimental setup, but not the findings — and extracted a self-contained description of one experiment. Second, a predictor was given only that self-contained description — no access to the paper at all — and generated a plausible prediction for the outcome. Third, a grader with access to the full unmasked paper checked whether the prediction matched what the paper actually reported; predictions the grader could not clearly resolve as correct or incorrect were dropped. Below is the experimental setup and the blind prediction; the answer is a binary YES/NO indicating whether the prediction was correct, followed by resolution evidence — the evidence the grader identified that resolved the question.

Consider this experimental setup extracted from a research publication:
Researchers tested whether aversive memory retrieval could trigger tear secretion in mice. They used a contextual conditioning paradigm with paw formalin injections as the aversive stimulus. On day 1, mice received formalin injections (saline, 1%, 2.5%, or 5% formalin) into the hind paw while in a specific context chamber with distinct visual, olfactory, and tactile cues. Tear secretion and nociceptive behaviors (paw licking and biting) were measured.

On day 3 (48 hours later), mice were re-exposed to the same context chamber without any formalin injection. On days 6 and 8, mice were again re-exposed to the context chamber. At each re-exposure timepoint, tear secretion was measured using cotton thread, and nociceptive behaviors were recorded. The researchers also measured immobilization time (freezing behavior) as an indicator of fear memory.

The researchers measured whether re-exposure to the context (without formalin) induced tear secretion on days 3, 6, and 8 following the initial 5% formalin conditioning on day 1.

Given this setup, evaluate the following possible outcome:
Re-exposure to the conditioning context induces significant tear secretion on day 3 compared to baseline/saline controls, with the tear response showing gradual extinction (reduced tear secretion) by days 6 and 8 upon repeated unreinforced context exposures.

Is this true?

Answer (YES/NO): YES